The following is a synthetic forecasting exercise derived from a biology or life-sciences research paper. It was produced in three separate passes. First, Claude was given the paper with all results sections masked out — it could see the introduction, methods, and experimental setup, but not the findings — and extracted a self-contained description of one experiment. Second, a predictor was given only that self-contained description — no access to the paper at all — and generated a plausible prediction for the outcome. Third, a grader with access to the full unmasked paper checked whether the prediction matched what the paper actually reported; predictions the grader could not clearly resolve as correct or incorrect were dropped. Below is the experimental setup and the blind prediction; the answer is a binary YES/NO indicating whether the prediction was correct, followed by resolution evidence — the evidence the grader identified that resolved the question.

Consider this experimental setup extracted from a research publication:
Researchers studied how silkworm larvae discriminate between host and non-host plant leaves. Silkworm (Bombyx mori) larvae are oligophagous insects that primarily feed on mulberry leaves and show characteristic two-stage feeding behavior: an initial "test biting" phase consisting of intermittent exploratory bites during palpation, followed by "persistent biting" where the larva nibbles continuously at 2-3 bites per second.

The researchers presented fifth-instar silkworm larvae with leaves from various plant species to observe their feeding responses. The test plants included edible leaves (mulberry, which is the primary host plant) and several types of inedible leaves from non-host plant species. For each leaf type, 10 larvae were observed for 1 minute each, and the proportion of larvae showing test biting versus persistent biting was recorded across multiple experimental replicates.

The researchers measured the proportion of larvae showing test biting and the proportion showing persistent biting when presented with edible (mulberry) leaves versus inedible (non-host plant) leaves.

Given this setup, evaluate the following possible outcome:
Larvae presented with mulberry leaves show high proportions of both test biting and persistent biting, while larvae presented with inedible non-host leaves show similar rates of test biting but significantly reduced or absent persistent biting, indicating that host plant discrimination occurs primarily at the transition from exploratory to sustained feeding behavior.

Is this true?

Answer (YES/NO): NO